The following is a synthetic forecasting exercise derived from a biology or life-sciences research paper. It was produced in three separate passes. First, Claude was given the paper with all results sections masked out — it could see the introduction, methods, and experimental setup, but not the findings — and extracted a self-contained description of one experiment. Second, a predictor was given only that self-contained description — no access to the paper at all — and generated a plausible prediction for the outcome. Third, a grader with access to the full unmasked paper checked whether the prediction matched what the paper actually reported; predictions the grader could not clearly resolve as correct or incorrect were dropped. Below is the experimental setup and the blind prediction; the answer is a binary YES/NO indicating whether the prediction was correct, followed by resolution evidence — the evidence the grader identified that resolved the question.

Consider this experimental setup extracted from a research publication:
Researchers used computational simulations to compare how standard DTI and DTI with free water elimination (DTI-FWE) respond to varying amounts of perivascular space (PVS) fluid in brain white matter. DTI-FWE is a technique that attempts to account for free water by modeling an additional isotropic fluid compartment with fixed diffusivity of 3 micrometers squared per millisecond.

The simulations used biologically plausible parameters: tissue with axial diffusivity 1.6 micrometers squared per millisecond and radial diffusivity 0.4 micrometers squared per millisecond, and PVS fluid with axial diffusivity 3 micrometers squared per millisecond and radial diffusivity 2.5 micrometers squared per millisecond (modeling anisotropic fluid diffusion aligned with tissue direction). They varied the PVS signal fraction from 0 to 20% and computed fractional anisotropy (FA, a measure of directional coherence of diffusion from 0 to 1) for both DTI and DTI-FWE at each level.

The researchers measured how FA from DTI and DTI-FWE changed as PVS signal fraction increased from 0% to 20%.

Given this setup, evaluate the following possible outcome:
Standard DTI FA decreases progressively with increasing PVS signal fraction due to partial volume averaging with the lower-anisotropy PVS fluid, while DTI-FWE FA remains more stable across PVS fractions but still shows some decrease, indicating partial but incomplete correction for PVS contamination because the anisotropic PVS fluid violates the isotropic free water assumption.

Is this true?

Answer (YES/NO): YES